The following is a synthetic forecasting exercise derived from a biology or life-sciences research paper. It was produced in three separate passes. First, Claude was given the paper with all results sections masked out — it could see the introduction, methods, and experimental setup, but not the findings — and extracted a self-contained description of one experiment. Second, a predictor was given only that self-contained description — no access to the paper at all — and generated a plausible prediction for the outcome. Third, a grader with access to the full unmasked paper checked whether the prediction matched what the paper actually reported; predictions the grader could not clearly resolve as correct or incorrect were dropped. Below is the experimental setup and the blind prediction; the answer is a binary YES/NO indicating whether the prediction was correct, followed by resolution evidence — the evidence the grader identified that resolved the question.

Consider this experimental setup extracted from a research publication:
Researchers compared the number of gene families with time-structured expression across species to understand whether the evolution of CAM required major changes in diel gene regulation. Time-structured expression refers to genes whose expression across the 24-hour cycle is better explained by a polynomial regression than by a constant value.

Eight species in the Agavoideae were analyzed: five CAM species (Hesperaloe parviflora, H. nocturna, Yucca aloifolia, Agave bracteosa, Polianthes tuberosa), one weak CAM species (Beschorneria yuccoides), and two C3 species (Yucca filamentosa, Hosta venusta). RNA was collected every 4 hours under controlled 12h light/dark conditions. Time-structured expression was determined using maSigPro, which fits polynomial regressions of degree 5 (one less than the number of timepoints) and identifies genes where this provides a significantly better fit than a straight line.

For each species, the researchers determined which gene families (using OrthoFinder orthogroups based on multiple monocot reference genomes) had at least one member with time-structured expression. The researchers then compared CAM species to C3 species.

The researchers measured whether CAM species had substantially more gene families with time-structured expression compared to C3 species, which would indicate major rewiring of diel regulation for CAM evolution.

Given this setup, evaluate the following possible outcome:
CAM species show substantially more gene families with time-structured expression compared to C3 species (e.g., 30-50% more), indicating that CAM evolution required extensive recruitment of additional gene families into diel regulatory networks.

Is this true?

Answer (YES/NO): NO